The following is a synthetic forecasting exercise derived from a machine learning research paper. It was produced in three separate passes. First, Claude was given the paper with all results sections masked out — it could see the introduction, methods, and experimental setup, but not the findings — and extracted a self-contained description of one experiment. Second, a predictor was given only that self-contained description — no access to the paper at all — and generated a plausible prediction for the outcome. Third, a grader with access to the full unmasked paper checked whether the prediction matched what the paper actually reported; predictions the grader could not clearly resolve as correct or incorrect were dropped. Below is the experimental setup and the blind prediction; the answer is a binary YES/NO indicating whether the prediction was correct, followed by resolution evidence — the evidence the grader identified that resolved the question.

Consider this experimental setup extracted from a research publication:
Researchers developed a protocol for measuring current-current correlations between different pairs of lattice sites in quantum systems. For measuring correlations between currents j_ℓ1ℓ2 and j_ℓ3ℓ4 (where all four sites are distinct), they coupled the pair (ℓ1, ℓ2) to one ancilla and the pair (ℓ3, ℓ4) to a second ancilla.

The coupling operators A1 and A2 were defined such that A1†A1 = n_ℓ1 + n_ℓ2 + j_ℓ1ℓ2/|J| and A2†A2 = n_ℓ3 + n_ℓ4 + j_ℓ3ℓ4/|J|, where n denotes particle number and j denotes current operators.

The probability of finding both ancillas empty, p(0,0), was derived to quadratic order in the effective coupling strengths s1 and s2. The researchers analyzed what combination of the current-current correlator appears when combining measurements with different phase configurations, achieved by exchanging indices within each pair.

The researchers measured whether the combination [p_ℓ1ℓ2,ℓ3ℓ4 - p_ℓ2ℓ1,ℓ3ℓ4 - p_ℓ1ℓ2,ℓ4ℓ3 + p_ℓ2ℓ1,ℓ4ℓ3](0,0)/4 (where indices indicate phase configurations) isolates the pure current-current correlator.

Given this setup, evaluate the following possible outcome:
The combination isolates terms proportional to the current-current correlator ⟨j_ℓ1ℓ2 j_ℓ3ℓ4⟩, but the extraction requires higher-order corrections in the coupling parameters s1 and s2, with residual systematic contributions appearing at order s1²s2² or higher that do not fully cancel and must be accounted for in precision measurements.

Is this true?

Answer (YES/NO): NO